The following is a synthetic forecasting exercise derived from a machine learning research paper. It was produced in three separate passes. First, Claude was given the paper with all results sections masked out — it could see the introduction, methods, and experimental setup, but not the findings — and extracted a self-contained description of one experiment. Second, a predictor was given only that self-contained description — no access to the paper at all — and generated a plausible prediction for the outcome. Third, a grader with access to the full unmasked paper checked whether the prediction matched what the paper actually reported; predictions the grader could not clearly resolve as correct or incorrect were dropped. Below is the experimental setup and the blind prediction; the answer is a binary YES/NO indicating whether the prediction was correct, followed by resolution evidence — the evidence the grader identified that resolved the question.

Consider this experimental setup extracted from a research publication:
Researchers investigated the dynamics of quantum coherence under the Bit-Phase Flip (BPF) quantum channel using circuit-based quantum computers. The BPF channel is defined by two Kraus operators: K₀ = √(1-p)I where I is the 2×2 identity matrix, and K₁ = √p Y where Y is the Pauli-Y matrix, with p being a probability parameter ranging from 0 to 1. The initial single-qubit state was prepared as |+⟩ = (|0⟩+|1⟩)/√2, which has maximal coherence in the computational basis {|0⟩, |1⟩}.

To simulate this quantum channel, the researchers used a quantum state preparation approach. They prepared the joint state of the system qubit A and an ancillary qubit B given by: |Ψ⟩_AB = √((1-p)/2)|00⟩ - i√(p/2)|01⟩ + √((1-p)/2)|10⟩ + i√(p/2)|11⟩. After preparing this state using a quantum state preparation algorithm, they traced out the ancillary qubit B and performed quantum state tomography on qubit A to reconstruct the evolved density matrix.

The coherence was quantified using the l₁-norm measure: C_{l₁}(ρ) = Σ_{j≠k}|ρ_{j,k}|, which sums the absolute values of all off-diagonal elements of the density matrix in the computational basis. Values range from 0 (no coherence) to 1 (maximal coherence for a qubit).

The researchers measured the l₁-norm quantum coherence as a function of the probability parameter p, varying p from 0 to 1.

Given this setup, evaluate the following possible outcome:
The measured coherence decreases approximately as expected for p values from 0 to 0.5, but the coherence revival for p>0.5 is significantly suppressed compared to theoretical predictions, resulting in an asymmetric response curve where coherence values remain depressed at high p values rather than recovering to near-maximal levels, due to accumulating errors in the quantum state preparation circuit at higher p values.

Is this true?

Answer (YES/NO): NO